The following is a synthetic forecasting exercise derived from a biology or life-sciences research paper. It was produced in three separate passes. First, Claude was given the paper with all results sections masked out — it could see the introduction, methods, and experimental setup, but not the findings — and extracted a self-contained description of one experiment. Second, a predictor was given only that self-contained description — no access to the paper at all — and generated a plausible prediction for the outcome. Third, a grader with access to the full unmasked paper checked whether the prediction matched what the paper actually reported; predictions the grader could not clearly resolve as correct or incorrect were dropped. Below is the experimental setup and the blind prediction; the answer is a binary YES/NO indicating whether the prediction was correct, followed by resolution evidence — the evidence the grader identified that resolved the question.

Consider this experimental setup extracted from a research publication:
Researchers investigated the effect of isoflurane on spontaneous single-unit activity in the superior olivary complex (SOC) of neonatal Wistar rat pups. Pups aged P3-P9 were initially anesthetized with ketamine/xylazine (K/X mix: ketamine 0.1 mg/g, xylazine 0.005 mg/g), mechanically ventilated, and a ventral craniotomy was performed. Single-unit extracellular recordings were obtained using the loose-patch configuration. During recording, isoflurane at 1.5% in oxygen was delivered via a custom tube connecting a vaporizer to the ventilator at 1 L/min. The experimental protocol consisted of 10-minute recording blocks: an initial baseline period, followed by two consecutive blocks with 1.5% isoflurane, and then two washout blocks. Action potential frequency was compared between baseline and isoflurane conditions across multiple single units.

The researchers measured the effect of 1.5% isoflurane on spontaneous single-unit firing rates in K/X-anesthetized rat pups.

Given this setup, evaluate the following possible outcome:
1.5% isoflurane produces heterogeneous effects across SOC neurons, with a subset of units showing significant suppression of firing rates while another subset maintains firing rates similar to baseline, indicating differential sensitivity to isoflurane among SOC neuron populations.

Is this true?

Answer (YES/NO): YES